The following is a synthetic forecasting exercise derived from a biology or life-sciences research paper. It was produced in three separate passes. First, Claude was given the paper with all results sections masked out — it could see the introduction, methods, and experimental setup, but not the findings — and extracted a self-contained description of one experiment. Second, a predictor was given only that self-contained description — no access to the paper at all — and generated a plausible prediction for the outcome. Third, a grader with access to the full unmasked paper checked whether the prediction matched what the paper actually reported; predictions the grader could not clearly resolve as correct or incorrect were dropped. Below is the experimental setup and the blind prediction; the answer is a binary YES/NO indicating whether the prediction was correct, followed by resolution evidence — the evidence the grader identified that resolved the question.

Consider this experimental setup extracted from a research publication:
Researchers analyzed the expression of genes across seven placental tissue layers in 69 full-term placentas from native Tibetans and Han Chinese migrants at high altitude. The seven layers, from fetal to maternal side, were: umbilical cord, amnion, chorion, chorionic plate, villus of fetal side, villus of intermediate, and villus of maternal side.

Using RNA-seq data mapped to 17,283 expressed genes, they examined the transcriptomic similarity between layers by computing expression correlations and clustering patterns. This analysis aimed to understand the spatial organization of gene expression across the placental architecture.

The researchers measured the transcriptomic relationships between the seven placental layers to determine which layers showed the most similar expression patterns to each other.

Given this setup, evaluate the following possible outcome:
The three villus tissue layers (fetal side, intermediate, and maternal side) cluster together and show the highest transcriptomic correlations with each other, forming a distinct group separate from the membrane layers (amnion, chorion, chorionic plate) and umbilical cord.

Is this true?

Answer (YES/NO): NO